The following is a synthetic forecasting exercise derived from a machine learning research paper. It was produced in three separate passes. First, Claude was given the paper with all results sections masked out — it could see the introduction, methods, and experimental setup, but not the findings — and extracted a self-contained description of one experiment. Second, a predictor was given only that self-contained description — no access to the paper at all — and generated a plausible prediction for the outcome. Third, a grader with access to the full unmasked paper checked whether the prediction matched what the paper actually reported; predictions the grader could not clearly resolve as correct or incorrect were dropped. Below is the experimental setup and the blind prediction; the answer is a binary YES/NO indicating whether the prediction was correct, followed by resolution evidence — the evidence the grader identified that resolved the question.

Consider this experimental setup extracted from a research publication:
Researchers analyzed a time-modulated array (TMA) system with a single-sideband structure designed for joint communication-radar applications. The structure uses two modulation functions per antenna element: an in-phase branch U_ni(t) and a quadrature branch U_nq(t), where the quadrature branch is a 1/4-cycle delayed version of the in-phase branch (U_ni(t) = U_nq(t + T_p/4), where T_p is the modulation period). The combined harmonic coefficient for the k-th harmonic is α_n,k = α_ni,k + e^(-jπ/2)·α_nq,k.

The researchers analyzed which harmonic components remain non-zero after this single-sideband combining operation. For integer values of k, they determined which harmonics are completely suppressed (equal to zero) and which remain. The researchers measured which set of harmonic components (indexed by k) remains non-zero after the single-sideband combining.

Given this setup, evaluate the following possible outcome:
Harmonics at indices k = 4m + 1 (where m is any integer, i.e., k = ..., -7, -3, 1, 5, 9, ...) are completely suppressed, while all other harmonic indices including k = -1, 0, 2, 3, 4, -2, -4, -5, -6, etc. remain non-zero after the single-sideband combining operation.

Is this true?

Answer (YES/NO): NO